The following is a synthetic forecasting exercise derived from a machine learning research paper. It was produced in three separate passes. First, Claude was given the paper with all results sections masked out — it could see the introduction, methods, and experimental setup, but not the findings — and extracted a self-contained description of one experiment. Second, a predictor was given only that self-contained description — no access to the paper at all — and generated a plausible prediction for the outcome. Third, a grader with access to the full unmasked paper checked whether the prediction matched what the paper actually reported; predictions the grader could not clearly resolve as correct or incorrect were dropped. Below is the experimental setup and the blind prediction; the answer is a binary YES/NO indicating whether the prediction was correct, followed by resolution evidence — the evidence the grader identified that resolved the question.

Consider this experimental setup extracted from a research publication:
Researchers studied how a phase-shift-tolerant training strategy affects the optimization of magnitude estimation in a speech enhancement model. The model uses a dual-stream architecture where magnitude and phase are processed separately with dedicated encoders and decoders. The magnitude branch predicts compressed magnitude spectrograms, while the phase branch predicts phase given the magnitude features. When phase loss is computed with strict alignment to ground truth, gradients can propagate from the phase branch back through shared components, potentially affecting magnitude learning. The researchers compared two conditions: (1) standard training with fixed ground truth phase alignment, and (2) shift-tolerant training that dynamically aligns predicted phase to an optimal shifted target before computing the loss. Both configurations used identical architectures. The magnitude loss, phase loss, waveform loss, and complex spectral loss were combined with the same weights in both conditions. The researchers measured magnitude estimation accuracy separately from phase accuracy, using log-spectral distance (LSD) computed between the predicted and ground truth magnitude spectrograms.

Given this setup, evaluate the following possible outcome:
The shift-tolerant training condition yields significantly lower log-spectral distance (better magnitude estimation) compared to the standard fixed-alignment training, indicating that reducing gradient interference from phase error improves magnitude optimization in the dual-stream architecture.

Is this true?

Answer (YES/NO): YES